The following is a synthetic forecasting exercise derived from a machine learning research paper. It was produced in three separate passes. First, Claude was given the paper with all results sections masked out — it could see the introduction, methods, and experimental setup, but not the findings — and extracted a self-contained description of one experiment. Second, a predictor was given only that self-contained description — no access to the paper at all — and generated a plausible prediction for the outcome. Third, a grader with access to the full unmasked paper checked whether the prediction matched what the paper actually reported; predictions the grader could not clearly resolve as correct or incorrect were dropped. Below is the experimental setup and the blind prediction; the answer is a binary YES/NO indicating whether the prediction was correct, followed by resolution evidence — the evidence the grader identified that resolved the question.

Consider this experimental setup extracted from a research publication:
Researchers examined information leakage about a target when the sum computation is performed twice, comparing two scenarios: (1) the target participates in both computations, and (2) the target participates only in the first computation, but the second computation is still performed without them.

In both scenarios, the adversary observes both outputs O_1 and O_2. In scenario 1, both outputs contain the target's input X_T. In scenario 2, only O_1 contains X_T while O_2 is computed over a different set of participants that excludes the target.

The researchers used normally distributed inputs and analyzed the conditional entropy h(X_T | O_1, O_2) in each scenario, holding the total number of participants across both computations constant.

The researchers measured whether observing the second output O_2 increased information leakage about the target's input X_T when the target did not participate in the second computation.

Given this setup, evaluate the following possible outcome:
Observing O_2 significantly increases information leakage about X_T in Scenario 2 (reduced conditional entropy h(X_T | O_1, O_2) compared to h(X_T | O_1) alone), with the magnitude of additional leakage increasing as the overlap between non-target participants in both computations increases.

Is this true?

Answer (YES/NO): YES